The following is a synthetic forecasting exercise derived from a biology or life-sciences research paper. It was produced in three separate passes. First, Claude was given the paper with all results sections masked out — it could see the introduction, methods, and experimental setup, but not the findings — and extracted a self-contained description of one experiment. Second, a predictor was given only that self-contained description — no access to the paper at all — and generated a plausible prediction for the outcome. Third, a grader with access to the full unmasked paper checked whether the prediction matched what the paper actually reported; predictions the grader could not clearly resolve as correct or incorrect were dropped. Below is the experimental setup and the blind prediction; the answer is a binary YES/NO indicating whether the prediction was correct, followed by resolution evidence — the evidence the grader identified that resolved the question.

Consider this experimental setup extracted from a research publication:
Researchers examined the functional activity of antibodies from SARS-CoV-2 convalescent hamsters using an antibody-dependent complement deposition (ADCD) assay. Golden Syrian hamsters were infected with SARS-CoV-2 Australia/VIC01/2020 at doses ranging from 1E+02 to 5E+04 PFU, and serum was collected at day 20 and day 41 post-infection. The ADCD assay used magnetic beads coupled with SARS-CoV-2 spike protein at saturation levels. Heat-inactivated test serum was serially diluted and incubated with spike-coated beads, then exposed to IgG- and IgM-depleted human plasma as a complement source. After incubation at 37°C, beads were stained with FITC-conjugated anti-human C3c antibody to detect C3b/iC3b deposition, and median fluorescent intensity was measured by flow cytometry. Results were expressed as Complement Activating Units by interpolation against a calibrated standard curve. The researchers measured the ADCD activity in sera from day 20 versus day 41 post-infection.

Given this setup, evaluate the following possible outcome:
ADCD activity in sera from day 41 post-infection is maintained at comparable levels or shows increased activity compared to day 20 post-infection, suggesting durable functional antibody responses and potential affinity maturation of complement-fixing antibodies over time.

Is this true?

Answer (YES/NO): YES